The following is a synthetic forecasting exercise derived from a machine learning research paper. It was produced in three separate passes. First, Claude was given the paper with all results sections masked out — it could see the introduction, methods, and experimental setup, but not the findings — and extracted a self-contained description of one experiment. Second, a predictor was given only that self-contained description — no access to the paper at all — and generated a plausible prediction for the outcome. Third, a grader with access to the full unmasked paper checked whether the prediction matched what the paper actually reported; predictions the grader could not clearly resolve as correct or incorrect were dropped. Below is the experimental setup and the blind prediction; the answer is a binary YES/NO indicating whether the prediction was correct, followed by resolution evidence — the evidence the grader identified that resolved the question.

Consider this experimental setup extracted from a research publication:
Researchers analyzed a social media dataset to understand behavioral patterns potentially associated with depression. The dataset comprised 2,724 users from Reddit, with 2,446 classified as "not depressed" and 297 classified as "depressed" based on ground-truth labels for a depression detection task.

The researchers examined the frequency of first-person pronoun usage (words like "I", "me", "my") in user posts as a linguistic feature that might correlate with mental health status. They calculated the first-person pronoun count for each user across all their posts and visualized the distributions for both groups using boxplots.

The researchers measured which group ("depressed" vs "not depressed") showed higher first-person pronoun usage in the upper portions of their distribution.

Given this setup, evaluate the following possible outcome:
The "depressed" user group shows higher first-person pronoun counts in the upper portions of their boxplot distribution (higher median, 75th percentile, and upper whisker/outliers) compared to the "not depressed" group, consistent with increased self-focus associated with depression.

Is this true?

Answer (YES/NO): NO